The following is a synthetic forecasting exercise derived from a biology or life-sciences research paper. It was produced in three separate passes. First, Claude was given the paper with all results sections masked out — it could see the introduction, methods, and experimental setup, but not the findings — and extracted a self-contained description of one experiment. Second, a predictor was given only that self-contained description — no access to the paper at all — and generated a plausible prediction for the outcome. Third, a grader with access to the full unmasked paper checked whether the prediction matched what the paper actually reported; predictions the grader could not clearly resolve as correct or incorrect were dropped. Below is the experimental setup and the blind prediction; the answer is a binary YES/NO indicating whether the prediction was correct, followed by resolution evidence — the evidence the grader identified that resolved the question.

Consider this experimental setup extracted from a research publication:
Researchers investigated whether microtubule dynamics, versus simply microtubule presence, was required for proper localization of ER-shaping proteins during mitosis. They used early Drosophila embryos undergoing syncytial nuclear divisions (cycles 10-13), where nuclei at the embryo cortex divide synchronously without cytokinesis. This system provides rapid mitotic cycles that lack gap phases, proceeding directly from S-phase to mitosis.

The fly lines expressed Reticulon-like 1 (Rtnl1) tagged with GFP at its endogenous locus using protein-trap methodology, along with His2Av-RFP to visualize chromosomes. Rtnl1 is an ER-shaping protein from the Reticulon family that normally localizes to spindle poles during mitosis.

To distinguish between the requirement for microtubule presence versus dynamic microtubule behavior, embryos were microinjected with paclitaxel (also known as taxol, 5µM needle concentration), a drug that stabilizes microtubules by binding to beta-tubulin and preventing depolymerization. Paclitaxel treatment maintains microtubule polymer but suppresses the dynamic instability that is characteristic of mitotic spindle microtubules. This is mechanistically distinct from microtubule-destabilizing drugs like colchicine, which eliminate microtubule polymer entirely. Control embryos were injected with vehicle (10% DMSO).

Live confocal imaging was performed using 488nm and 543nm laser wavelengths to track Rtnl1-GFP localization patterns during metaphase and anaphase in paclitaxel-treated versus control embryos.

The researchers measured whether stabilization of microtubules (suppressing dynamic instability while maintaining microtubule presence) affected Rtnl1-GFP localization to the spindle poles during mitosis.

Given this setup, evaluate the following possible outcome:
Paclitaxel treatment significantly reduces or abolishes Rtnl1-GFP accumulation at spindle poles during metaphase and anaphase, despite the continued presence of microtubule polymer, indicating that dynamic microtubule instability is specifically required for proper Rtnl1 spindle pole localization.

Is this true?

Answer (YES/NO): NO